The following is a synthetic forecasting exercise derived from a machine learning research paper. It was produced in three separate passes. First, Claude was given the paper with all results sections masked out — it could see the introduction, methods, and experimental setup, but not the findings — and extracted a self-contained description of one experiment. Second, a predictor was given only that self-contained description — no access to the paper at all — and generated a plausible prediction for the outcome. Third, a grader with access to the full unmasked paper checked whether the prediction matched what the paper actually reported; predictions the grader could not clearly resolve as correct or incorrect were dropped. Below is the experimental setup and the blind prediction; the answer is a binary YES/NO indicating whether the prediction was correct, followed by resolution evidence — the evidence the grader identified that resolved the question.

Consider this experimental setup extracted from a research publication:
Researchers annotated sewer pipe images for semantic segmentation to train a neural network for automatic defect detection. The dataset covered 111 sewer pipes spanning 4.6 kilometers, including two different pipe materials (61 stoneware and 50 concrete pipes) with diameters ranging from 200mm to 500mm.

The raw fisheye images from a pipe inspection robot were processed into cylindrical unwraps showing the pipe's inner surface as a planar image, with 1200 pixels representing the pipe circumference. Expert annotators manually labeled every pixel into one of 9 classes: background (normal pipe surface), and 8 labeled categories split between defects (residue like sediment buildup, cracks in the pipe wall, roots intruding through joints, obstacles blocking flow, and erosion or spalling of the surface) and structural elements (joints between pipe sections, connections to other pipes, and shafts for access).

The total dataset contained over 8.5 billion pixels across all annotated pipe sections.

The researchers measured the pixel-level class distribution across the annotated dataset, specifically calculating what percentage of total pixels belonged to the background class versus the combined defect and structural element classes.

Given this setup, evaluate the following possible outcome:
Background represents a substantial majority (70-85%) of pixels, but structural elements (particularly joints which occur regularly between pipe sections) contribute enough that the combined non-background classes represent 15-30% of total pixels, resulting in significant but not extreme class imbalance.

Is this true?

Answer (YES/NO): NO